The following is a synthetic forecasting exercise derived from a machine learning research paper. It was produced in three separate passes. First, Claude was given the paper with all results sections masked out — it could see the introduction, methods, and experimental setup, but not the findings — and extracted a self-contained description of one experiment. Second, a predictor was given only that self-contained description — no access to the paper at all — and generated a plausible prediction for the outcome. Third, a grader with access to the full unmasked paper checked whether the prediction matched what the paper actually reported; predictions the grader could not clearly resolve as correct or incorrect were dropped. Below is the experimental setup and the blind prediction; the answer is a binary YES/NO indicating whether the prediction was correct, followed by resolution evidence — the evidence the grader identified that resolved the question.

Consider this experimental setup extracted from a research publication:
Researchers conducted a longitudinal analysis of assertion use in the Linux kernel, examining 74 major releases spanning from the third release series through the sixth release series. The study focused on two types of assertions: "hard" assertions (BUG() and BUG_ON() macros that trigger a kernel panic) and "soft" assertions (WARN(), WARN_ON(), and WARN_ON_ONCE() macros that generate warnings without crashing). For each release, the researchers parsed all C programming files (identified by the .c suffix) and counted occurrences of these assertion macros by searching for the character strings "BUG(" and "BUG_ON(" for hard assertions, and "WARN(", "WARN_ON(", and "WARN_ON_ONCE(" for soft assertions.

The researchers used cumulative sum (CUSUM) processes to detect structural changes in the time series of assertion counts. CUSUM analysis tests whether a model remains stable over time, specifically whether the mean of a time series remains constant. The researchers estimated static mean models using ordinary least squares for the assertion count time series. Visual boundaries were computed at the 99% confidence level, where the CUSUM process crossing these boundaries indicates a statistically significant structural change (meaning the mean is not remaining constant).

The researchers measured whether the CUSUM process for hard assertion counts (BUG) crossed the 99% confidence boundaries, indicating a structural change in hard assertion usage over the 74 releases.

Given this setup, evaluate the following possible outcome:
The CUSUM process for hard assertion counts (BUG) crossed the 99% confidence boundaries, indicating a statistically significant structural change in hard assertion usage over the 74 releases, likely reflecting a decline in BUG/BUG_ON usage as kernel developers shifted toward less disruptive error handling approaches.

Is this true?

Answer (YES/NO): NO